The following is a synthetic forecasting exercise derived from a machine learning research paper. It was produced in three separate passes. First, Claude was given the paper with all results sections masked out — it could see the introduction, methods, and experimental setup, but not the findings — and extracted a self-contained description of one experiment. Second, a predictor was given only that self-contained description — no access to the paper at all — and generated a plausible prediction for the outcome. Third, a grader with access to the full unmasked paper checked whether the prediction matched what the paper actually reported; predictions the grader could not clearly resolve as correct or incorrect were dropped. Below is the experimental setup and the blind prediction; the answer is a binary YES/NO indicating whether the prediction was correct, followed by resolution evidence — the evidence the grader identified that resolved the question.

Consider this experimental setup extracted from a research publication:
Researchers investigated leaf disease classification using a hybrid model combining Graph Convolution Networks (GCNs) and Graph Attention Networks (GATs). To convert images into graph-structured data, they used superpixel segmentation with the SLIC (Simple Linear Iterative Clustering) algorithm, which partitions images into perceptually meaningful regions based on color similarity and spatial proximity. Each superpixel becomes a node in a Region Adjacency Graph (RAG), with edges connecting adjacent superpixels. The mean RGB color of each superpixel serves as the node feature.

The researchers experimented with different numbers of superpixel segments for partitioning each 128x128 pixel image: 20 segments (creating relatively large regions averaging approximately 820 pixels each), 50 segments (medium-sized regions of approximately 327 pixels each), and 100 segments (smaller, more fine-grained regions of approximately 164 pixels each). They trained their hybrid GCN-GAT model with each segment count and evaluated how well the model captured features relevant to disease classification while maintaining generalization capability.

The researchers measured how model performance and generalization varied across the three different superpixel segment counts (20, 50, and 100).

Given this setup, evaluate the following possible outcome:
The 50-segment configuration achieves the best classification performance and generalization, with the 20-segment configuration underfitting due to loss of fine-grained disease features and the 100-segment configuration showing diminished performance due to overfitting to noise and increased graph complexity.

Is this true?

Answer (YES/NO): YES